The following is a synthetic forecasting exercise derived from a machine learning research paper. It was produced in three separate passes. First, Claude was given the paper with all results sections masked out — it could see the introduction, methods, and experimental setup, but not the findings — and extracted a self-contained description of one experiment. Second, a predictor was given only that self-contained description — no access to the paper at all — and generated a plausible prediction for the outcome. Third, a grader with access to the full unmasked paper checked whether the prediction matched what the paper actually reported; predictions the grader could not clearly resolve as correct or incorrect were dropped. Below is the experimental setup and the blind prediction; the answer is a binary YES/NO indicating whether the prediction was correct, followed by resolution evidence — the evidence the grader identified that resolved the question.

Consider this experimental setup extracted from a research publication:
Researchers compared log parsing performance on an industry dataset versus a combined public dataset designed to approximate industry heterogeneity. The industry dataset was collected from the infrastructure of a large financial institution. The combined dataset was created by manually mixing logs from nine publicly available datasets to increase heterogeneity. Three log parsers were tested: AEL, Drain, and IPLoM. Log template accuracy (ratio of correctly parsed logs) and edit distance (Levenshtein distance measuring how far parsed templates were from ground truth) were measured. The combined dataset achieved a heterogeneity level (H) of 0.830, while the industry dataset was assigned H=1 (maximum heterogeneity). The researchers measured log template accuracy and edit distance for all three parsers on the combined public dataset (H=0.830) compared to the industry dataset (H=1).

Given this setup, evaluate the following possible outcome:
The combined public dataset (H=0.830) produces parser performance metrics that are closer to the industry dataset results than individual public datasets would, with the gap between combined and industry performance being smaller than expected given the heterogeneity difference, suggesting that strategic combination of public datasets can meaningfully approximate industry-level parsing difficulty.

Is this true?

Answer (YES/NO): NO